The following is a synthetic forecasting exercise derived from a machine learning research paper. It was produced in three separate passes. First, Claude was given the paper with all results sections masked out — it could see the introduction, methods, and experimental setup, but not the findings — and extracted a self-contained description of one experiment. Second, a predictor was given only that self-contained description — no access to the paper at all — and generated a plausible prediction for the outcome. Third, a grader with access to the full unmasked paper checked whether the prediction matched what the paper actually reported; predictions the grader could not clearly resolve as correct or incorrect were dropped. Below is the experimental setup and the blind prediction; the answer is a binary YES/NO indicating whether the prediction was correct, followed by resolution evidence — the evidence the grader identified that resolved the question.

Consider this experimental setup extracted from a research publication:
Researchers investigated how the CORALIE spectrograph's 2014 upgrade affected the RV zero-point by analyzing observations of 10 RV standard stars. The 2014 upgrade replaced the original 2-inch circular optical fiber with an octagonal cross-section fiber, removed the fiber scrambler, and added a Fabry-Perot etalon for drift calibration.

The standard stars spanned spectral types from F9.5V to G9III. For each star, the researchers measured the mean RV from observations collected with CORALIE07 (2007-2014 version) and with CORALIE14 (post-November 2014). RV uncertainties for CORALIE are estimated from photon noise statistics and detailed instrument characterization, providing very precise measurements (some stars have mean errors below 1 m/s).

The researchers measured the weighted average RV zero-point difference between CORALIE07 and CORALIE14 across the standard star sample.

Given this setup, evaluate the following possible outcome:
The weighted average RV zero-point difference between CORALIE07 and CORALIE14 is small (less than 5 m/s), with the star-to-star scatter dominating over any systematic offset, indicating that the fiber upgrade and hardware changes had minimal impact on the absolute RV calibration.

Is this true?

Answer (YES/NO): NO